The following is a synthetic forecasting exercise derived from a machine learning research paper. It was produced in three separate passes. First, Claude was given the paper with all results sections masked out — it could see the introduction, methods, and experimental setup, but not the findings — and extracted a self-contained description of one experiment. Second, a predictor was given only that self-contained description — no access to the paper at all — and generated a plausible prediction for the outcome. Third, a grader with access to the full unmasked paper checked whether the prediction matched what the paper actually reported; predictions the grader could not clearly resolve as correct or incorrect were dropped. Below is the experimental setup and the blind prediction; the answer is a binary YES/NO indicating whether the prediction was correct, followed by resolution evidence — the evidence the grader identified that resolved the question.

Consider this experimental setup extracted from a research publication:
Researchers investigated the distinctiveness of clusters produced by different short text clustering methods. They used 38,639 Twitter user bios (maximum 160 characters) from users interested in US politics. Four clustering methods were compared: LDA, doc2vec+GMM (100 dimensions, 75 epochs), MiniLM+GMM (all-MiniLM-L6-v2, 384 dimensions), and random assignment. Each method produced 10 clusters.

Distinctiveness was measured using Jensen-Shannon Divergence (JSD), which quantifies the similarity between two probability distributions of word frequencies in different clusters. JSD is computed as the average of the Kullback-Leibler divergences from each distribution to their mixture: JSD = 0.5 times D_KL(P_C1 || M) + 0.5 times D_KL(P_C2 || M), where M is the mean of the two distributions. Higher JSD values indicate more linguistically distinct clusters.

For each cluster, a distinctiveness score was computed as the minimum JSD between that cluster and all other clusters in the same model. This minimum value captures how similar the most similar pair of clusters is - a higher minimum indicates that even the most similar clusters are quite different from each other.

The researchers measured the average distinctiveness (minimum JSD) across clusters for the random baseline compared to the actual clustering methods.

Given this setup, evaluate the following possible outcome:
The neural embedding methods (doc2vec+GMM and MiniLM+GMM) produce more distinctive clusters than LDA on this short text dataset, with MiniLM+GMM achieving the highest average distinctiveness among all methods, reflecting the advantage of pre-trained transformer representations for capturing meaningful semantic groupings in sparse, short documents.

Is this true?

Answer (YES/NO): NO